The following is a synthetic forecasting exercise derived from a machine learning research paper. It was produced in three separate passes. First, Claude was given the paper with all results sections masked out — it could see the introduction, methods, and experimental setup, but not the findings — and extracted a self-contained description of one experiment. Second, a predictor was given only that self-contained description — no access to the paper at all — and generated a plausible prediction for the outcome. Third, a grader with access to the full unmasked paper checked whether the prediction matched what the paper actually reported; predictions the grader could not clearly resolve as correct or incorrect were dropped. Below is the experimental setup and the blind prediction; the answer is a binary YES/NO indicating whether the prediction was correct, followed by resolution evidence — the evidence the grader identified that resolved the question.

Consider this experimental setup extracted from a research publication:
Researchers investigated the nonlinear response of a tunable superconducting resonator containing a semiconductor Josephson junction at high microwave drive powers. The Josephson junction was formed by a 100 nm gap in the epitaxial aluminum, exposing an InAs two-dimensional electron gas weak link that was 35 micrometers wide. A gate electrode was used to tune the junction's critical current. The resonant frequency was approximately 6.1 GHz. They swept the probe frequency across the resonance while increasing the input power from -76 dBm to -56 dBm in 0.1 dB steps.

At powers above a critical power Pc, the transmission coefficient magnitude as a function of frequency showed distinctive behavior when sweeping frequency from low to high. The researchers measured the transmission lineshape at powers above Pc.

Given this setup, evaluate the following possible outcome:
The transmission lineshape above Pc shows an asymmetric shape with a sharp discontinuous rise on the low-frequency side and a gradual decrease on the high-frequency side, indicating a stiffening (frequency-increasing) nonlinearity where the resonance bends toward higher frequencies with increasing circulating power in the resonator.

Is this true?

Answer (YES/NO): NO